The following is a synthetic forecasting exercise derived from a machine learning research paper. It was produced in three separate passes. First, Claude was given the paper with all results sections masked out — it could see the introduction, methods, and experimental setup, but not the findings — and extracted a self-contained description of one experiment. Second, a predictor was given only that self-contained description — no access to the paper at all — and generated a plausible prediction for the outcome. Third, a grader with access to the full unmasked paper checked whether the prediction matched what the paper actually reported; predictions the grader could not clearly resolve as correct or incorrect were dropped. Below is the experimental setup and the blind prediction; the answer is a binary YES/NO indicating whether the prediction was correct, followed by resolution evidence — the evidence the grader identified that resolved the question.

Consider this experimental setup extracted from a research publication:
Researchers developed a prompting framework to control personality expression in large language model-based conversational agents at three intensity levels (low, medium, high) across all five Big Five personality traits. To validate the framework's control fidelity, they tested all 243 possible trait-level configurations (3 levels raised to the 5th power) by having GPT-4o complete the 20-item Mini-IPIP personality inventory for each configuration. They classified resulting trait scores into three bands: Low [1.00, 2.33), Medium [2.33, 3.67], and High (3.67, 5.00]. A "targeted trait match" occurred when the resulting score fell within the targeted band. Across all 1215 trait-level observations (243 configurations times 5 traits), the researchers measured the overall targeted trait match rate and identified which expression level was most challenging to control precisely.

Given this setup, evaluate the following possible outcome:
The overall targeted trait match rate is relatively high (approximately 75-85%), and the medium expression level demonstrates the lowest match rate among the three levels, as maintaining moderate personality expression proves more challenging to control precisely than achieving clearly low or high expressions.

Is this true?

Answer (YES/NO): NO